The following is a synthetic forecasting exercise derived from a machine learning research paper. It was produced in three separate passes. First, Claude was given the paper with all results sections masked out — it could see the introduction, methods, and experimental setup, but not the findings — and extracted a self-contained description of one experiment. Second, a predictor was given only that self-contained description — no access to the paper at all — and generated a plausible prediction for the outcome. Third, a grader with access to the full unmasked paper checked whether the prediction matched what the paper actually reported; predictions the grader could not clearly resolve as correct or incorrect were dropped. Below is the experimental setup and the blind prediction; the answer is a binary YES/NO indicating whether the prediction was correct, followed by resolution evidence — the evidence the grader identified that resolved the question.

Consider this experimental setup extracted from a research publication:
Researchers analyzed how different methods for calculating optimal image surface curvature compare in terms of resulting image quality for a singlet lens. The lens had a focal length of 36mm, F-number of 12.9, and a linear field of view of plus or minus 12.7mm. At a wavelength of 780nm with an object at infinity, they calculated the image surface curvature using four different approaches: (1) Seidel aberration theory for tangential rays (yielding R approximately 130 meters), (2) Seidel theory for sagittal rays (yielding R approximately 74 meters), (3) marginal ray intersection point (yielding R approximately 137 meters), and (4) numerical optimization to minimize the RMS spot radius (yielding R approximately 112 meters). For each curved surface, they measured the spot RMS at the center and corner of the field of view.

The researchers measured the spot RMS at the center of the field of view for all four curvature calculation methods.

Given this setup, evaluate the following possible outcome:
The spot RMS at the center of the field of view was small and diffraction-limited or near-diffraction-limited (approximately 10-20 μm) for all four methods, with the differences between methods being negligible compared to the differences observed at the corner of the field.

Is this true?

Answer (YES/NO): NO